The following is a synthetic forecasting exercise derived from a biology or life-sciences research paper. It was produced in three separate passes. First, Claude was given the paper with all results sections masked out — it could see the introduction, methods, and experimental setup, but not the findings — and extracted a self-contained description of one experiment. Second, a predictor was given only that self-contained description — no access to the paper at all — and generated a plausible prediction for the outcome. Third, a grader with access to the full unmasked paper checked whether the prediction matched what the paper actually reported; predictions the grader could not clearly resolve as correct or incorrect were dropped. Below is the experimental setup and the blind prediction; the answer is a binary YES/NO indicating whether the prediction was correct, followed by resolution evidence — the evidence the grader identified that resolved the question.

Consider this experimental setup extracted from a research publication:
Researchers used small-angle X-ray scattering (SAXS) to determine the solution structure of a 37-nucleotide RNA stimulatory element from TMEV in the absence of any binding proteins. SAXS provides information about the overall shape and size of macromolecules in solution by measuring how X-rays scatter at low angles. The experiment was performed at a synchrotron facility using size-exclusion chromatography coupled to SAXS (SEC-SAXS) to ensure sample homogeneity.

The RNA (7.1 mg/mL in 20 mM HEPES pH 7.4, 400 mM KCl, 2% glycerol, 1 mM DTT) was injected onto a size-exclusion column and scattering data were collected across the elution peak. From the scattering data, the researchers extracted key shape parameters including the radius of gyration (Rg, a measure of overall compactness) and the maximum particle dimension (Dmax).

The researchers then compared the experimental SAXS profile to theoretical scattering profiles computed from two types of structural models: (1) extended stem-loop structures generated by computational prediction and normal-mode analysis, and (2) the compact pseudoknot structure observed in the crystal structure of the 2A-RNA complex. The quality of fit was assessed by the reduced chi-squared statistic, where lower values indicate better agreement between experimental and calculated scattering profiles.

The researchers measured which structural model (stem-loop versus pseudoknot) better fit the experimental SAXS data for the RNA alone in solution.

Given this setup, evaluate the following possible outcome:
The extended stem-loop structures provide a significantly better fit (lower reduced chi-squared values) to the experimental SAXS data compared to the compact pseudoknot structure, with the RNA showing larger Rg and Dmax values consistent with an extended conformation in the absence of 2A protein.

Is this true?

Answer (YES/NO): YES